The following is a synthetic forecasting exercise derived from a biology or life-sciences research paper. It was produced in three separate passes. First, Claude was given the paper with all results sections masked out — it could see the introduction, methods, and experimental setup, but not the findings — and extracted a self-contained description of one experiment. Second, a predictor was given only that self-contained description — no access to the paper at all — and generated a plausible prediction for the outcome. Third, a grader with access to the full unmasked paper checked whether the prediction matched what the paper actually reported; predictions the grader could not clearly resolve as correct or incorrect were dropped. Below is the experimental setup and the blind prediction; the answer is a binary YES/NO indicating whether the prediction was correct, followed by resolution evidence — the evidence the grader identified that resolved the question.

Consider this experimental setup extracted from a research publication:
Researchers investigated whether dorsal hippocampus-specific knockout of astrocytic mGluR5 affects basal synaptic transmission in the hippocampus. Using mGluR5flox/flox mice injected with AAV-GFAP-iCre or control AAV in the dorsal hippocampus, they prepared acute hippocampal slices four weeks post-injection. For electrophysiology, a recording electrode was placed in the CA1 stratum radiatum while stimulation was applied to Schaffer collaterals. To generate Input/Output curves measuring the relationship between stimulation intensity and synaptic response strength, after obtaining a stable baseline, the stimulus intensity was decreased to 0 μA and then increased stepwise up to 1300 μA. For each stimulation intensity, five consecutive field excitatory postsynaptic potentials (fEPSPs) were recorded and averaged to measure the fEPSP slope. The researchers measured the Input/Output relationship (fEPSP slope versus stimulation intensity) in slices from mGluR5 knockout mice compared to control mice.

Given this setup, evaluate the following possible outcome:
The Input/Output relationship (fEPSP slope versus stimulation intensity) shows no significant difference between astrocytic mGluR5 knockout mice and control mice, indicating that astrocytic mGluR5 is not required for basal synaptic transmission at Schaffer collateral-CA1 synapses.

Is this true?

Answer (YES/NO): NO